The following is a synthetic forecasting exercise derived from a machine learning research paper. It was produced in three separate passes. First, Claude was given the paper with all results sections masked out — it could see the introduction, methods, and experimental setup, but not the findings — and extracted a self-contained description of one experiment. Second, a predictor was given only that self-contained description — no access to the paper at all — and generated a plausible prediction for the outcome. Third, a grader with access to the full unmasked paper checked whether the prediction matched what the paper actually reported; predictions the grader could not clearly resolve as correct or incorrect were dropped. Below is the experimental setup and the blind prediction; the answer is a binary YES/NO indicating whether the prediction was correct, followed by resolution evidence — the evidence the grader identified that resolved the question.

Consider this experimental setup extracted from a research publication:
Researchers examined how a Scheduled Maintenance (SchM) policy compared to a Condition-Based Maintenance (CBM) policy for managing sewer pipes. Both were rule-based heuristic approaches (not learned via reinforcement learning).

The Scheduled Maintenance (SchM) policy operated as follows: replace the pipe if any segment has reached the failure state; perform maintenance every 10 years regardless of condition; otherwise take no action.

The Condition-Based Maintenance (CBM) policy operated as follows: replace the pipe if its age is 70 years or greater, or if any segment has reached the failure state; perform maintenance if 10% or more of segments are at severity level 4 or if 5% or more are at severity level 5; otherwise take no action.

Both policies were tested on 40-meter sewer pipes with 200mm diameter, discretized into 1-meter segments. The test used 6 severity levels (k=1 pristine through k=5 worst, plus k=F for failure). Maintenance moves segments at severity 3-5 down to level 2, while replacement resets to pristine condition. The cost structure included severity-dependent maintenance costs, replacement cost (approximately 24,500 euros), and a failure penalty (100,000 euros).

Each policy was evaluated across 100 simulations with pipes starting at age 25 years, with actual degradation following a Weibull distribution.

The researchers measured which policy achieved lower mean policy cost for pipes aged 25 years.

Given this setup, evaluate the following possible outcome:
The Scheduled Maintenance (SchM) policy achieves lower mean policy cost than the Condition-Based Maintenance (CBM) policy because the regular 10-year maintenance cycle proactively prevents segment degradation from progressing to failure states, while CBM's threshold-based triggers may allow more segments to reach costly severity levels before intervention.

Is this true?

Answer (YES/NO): YES